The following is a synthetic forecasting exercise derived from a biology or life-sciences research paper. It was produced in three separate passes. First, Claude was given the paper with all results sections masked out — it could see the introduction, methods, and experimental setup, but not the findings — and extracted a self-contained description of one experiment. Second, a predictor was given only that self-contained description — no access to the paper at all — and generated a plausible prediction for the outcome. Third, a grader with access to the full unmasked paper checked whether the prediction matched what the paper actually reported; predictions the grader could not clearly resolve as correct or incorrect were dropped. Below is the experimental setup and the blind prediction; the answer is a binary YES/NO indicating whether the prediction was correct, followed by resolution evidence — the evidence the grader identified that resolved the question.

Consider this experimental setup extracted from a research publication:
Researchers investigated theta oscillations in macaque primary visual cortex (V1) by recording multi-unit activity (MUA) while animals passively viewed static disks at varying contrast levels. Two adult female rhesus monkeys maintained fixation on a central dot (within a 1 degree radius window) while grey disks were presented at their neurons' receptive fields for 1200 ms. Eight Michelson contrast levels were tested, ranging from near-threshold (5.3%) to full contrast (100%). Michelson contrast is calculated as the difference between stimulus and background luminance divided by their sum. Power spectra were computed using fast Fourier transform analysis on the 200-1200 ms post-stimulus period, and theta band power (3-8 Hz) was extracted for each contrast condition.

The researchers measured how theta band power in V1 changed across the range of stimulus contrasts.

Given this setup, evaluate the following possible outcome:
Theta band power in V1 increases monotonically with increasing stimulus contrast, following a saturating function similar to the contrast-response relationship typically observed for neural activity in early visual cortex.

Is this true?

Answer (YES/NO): YES